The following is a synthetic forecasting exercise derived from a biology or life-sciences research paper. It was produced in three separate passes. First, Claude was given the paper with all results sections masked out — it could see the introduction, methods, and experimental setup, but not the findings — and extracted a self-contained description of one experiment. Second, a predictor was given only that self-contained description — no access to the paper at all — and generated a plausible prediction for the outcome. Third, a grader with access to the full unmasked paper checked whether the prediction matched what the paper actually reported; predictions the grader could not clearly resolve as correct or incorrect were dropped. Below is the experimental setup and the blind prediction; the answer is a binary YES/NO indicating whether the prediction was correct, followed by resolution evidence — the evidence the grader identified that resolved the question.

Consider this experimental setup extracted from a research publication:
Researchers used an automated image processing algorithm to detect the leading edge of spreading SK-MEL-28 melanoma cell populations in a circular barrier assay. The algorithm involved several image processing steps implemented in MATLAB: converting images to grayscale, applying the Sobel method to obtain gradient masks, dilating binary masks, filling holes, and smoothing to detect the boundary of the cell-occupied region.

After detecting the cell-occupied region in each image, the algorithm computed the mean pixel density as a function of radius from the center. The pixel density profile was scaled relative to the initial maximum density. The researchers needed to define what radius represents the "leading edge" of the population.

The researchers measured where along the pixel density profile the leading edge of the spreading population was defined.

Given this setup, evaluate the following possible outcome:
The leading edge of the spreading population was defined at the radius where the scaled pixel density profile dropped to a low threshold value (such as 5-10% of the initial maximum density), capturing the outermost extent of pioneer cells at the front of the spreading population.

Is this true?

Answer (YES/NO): NO